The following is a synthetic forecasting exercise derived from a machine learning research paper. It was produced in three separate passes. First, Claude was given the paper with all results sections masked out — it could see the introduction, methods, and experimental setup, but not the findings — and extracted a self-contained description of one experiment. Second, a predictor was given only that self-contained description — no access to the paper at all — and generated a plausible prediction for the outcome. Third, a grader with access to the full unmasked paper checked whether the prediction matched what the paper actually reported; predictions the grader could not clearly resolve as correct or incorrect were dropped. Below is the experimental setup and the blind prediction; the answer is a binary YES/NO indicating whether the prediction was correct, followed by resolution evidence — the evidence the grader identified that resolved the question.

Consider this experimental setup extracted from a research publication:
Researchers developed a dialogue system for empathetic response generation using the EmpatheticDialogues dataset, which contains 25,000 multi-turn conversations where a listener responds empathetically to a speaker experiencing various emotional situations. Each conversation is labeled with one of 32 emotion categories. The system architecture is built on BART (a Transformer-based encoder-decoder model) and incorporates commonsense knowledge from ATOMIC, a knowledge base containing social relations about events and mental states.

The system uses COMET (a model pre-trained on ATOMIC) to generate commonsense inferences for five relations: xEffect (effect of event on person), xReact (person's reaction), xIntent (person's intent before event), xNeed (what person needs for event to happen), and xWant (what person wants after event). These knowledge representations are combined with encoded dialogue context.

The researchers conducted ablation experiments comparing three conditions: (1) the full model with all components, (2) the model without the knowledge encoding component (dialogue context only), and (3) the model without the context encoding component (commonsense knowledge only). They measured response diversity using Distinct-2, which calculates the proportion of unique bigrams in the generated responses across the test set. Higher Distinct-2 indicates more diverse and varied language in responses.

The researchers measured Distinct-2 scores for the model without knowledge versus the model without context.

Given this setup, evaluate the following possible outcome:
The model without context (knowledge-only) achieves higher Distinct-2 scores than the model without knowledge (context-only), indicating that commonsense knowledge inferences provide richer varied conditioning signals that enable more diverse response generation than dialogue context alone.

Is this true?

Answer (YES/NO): NO